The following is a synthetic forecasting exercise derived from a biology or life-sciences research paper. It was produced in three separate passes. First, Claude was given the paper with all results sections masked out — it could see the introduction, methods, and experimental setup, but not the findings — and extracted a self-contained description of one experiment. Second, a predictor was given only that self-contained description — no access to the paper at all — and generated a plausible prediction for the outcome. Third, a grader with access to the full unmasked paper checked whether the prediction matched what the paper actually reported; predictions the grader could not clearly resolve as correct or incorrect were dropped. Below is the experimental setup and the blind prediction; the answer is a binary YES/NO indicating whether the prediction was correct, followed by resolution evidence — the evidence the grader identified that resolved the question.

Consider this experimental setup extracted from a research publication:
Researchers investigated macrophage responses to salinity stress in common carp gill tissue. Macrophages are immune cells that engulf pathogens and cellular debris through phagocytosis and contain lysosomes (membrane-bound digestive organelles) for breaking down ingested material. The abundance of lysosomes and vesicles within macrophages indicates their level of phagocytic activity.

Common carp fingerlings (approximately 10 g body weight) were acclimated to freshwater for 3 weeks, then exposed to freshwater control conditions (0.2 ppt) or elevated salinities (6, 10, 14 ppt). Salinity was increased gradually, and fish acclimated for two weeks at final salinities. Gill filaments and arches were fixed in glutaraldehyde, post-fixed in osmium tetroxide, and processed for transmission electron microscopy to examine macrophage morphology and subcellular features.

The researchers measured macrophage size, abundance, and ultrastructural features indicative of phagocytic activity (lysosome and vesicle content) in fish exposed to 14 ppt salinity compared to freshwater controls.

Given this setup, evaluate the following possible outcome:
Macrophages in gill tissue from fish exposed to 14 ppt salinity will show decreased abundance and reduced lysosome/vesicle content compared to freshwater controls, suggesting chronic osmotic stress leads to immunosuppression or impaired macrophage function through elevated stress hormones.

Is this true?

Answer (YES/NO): NO